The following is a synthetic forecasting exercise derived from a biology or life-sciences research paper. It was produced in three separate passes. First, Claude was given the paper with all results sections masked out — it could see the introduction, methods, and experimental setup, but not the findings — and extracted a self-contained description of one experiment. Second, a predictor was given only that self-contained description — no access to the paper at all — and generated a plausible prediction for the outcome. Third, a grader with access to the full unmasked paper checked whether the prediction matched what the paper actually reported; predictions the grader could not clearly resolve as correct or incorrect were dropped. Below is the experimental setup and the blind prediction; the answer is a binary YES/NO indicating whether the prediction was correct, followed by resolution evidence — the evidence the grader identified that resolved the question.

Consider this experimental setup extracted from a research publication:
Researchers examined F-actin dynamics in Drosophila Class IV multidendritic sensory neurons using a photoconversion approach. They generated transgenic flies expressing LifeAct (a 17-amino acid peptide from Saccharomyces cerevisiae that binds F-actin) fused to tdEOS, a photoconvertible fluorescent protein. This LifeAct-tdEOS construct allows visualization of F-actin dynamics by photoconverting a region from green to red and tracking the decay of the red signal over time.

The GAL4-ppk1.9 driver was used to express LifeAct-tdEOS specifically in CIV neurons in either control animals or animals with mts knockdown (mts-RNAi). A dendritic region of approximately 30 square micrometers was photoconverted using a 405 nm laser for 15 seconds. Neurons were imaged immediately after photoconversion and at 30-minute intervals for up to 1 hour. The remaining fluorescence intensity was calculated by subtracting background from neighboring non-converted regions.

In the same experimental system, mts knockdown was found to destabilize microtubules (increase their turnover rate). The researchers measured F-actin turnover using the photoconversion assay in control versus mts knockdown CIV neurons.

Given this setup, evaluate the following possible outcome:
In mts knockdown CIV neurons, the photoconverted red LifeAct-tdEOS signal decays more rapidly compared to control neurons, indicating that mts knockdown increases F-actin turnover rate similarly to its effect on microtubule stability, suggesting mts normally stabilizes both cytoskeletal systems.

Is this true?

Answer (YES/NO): NO